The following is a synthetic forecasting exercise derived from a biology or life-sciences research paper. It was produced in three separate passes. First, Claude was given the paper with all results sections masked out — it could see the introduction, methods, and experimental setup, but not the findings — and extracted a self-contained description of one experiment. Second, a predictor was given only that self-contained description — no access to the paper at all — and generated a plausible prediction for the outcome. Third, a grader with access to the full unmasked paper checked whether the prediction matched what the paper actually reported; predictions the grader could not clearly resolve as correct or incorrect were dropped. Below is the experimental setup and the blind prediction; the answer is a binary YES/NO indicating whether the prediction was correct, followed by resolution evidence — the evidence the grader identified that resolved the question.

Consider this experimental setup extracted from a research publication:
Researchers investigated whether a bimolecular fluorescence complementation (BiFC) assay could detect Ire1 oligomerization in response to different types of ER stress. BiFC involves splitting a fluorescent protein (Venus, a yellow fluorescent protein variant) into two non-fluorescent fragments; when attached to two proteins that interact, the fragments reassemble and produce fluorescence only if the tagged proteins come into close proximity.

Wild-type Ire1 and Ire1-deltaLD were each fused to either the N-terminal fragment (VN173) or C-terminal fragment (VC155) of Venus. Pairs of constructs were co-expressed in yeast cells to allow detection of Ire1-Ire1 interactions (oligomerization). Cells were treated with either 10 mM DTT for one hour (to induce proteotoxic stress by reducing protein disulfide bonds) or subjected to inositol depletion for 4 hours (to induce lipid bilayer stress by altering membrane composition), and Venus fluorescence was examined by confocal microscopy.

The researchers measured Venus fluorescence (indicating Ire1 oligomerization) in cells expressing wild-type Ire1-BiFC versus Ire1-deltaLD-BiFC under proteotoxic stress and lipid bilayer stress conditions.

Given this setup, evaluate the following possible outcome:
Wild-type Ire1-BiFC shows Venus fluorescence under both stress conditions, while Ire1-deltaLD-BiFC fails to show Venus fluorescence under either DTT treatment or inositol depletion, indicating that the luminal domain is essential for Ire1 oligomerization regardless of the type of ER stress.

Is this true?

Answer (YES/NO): NO